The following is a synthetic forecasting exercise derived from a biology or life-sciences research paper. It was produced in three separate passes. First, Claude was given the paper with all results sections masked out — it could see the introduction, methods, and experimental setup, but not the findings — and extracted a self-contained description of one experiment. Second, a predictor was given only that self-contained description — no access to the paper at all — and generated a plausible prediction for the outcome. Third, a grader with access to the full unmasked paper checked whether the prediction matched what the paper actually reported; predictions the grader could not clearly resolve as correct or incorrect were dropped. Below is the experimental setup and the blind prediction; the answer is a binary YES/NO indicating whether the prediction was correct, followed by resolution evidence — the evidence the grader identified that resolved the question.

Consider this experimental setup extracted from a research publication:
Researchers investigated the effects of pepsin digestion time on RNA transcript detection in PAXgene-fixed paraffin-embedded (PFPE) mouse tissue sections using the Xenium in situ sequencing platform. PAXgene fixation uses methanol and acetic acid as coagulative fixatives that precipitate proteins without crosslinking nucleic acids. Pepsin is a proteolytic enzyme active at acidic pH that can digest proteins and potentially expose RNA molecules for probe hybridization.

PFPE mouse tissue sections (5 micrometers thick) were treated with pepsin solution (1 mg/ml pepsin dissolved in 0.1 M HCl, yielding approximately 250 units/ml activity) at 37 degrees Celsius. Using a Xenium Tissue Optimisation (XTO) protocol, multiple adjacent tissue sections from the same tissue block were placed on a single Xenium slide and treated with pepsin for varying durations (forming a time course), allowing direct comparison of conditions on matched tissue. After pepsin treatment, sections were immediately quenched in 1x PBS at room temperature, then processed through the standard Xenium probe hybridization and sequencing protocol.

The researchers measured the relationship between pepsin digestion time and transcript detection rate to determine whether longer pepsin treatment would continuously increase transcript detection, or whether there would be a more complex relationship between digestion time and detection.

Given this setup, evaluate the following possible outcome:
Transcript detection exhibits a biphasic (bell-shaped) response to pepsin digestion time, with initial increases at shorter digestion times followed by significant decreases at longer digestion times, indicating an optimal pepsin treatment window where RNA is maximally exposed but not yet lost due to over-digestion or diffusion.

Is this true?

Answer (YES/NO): NO